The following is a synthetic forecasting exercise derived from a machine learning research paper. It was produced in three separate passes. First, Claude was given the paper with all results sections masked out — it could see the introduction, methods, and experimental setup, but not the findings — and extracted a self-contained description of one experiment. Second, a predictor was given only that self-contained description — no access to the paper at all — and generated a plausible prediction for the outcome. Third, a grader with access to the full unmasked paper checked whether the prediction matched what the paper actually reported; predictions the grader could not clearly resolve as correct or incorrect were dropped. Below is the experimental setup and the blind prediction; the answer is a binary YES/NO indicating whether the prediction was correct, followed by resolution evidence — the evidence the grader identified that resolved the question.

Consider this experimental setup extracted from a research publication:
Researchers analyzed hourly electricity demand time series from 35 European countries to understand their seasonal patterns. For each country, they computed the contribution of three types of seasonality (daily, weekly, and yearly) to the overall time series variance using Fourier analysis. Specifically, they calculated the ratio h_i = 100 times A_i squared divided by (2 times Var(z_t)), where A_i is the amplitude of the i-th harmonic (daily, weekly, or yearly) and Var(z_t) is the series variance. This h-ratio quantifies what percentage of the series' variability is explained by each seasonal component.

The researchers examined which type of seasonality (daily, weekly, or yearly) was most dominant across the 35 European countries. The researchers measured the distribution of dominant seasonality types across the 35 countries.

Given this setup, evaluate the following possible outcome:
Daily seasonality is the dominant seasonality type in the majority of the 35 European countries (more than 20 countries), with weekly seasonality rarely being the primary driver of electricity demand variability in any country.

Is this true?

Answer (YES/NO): YES